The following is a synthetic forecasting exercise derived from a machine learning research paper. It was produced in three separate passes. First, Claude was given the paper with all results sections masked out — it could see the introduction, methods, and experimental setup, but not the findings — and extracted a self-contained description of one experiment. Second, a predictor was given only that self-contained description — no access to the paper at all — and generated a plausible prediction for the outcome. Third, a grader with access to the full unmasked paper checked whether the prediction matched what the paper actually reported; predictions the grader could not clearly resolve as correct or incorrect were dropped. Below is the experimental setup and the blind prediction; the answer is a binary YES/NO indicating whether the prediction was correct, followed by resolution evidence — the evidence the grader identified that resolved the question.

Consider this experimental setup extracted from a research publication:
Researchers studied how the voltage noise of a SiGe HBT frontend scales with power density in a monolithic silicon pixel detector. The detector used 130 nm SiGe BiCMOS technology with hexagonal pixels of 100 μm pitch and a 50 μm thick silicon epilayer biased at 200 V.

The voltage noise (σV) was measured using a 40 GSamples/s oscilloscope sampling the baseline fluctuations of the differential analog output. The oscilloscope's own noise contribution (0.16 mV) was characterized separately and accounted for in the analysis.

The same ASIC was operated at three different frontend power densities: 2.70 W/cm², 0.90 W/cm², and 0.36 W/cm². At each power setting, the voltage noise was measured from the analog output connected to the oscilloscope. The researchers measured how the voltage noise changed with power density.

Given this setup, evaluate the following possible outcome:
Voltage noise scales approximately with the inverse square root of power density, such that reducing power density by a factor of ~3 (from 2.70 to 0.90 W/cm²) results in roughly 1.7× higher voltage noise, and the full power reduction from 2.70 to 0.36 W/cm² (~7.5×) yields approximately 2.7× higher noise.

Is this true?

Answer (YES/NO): NO